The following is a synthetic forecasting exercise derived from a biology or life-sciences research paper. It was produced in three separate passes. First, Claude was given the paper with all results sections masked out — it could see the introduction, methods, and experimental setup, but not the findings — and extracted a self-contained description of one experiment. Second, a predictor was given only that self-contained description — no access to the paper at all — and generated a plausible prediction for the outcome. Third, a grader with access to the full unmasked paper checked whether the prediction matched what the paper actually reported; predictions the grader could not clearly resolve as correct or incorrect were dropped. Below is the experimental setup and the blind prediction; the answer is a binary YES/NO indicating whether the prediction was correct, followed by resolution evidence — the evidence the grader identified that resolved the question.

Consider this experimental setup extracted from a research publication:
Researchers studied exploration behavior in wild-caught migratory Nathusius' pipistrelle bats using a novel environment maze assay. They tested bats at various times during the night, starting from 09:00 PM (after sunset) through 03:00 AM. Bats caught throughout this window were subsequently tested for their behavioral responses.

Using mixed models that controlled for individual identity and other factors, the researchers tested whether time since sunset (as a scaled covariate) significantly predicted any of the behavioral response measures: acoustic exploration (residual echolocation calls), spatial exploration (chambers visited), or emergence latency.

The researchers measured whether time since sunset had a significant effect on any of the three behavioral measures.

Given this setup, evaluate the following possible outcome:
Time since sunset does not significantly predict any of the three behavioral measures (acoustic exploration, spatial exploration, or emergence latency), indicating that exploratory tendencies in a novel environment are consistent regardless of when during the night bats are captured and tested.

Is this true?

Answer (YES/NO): YES